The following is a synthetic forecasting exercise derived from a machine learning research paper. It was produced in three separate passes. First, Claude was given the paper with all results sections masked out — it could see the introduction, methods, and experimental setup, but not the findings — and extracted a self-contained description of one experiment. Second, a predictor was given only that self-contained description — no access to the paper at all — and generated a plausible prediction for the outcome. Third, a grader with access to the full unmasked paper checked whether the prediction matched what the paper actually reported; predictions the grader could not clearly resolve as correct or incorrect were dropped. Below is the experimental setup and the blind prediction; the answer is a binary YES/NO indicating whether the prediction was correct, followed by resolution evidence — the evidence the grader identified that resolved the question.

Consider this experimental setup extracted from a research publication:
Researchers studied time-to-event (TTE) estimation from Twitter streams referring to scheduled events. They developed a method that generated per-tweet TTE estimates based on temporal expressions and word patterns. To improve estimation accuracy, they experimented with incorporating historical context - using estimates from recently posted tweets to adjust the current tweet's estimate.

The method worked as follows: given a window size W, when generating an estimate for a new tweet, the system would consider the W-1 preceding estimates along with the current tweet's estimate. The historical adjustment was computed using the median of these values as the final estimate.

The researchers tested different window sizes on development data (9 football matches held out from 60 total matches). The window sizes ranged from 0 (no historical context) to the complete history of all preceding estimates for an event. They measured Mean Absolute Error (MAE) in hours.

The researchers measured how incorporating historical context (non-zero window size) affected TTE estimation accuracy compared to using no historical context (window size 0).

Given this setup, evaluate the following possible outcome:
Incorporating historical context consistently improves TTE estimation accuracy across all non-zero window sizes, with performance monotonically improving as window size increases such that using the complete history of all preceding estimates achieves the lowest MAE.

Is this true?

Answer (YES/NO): NO